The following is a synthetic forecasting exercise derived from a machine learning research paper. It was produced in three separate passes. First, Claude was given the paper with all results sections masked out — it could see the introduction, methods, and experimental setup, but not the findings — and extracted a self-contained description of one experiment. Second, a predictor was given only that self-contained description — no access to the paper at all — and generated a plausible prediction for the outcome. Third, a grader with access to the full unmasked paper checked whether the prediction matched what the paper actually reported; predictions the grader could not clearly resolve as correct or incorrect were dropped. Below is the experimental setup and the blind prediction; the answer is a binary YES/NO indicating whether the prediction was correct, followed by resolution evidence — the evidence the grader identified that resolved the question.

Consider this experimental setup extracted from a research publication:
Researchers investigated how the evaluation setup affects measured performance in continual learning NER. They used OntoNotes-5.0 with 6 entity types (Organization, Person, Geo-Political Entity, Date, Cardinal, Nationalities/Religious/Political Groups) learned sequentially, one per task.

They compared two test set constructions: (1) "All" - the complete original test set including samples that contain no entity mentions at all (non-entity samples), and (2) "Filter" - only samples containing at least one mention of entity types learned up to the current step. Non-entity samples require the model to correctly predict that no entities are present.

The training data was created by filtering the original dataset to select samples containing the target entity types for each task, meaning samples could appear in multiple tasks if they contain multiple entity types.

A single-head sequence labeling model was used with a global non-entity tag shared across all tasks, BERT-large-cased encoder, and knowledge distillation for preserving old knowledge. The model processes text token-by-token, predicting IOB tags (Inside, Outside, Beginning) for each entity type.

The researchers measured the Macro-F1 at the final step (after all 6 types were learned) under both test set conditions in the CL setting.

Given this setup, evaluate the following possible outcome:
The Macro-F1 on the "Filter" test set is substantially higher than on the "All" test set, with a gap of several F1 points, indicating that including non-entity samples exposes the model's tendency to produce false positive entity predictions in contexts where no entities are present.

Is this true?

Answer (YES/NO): YES